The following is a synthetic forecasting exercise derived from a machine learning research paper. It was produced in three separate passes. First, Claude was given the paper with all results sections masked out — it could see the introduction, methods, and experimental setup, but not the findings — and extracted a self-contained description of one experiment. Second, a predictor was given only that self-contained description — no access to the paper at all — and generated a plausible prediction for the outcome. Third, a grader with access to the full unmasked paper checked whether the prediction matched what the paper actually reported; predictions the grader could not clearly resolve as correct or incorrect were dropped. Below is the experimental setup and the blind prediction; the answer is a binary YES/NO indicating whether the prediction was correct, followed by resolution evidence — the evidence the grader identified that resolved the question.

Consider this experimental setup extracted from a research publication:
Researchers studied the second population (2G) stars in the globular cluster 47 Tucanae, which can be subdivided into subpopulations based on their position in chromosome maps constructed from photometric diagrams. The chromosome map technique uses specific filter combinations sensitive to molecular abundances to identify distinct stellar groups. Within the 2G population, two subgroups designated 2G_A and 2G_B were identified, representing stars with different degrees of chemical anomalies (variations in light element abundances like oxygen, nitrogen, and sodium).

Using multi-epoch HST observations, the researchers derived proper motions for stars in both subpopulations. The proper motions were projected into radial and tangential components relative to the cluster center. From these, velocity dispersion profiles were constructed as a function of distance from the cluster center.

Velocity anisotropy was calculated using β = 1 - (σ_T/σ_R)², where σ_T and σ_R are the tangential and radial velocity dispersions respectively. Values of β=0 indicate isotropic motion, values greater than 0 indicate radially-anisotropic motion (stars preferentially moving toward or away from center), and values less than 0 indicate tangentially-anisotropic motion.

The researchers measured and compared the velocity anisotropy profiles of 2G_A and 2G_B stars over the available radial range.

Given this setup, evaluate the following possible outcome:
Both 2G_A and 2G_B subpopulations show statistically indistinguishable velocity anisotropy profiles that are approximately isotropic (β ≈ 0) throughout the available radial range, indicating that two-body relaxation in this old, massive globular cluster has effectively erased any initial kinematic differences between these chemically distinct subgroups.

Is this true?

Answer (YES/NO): NO